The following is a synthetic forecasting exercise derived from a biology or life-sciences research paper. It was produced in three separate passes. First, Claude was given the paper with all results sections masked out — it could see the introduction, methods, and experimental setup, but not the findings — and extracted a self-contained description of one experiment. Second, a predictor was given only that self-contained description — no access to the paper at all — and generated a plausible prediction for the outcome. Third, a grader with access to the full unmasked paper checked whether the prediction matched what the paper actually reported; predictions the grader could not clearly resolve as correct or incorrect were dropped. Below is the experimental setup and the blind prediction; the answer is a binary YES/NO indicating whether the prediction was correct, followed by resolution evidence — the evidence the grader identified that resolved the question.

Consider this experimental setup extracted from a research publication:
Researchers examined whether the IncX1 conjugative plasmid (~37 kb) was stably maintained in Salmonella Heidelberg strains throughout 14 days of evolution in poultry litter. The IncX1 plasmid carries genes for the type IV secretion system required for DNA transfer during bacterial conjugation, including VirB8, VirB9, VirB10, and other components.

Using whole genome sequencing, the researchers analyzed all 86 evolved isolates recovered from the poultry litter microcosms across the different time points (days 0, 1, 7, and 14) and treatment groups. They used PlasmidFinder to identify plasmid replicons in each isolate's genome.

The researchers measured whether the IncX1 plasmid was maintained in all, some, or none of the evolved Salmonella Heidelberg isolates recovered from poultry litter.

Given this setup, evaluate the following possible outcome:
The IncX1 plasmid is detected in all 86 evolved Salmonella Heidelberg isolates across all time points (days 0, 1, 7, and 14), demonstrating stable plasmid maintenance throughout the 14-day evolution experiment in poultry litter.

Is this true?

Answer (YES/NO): YES